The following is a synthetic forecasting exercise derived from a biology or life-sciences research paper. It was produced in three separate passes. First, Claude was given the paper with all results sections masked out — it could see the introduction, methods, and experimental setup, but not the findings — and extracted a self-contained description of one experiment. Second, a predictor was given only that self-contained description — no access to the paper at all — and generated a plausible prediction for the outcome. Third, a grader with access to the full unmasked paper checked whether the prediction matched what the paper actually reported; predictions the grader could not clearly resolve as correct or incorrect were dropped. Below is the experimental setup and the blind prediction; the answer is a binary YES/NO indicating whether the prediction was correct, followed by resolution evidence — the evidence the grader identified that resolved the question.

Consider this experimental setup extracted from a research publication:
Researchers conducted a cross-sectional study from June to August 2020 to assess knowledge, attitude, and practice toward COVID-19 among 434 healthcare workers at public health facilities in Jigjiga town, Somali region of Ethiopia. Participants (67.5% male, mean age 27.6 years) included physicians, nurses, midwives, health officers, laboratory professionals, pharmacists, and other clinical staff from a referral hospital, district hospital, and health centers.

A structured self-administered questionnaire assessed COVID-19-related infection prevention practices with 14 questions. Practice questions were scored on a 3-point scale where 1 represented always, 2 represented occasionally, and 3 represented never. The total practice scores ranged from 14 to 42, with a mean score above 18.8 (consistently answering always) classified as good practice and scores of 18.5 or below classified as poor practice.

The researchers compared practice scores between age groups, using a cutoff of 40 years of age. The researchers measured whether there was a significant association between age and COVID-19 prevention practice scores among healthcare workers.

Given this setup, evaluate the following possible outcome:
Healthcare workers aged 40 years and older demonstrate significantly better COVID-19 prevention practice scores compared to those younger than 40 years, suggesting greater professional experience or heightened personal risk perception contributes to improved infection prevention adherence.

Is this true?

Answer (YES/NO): NO